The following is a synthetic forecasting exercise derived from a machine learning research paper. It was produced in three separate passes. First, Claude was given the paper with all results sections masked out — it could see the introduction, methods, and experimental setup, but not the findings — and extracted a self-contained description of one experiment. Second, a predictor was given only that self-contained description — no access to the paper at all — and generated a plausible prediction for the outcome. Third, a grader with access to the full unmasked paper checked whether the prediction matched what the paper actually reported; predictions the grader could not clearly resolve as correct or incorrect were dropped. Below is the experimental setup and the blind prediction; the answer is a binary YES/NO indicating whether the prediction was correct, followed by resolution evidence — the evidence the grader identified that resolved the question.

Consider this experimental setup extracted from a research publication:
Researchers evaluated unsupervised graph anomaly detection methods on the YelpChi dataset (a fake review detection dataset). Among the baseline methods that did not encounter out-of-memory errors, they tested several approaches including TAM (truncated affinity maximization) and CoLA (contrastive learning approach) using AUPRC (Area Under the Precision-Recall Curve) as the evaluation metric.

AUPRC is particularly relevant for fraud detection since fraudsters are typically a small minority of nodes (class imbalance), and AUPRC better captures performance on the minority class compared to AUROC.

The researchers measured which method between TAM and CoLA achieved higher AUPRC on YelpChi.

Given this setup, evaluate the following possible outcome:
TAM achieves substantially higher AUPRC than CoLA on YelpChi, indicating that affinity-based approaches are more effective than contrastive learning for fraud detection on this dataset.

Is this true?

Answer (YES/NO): YES